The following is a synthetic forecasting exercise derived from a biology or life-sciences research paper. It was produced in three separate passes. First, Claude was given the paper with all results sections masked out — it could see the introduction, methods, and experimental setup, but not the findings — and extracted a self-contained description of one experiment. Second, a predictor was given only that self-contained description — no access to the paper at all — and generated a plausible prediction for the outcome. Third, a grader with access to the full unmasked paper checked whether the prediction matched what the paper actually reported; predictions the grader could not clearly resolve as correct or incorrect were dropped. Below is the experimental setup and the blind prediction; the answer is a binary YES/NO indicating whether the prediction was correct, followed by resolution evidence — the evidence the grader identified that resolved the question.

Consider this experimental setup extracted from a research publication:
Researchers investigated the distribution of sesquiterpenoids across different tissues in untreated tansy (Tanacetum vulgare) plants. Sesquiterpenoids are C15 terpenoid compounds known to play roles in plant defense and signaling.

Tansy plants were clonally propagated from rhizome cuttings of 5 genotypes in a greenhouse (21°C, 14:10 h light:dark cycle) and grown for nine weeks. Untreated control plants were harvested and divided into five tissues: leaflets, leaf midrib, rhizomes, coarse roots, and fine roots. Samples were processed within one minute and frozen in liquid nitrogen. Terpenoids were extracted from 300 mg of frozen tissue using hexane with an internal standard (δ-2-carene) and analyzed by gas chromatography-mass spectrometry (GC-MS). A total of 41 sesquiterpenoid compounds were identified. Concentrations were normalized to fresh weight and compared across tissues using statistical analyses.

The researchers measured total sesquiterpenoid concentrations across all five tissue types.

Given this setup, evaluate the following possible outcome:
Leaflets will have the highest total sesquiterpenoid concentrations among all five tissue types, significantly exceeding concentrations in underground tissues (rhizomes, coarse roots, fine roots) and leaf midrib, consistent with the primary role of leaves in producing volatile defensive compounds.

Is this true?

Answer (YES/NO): NO